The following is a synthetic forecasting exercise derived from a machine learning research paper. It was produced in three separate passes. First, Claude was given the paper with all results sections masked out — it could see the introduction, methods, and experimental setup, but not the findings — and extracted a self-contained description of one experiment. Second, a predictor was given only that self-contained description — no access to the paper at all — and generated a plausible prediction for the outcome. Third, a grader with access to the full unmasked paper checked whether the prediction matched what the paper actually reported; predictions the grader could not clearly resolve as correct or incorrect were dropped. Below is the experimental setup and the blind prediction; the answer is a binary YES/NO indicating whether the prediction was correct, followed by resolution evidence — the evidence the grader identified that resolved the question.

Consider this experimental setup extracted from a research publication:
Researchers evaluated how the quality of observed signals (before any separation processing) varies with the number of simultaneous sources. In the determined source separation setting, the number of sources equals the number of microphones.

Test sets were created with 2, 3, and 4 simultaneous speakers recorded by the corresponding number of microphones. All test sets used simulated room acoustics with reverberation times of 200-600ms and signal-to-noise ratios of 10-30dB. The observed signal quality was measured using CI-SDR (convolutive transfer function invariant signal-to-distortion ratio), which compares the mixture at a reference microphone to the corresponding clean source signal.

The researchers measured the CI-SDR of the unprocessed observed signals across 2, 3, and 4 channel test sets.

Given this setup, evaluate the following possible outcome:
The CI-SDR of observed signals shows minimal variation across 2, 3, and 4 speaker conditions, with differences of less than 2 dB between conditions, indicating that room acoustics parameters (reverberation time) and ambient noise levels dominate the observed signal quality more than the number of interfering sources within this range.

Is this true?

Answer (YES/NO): NO